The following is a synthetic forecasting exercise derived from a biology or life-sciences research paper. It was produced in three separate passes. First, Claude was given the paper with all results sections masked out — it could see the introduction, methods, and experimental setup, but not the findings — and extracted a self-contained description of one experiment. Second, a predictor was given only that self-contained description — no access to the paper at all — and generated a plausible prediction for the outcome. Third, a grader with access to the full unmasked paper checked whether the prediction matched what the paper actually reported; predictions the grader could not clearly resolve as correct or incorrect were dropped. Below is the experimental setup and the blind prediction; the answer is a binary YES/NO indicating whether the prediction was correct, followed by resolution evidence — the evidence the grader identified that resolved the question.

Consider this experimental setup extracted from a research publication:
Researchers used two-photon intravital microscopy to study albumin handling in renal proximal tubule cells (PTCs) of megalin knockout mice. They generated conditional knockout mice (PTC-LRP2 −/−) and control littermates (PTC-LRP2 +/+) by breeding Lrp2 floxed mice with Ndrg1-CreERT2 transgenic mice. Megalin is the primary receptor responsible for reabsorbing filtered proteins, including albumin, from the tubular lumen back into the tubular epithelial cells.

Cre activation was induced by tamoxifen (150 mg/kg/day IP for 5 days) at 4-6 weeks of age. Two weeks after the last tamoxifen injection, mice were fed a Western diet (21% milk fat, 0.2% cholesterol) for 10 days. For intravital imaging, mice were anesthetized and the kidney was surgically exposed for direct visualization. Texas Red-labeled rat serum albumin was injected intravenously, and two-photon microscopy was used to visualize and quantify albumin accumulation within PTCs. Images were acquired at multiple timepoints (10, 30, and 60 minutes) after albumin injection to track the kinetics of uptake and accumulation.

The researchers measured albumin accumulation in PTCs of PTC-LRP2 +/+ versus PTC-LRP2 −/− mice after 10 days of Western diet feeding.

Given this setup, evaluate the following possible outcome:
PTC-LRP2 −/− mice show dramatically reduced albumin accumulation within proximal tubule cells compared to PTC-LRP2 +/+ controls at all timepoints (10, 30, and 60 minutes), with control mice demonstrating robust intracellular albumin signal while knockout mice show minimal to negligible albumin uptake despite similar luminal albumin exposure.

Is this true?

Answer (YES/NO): YES